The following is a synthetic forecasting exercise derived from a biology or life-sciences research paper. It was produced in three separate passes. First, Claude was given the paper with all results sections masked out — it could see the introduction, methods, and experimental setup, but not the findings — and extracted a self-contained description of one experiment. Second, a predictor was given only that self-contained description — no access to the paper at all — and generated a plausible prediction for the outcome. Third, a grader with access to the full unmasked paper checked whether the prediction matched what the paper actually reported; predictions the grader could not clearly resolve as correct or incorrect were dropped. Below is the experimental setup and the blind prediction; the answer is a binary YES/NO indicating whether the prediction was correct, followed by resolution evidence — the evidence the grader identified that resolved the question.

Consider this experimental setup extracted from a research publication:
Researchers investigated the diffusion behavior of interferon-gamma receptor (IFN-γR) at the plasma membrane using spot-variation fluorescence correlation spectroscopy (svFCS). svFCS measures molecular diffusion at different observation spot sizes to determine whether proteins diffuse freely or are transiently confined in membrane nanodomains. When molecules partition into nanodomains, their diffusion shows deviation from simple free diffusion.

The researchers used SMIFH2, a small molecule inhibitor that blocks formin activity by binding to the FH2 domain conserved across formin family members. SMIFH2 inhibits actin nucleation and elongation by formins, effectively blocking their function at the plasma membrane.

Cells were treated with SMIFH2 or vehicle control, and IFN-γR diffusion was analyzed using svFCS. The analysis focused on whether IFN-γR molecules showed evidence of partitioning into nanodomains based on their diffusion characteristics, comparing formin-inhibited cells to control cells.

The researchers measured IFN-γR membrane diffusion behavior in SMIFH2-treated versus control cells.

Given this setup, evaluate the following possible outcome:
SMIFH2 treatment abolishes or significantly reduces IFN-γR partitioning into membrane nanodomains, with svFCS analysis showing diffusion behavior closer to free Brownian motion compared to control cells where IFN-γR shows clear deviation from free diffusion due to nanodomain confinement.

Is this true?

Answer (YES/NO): YES